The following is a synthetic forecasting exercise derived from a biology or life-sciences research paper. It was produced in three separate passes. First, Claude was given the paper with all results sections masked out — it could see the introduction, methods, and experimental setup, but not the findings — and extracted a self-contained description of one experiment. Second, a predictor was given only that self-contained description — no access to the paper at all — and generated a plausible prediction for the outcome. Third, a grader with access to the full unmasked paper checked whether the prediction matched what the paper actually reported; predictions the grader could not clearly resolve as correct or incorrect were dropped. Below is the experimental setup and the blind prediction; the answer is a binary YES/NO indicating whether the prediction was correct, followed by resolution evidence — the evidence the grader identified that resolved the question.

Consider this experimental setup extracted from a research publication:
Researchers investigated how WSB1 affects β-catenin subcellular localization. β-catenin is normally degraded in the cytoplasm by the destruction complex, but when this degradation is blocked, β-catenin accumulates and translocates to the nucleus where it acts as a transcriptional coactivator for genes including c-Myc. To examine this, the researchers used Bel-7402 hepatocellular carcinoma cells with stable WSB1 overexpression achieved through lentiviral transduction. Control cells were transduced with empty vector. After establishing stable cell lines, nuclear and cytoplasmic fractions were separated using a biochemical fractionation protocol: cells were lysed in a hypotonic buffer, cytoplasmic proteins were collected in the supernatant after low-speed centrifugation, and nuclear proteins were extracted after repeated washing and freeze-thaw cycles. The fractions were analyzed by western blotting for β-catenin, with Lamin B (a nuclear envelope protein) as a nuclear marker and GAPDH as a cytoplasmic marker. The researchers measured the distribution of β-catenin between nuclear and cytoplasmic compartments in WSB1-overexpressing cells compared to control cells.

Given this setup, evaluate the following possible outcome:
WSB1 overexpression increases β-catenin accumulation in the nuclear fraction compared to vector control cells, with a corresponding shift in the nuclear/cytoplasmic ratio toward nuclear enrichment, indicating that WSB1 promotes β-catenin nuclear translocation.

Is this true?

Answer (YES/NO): YES